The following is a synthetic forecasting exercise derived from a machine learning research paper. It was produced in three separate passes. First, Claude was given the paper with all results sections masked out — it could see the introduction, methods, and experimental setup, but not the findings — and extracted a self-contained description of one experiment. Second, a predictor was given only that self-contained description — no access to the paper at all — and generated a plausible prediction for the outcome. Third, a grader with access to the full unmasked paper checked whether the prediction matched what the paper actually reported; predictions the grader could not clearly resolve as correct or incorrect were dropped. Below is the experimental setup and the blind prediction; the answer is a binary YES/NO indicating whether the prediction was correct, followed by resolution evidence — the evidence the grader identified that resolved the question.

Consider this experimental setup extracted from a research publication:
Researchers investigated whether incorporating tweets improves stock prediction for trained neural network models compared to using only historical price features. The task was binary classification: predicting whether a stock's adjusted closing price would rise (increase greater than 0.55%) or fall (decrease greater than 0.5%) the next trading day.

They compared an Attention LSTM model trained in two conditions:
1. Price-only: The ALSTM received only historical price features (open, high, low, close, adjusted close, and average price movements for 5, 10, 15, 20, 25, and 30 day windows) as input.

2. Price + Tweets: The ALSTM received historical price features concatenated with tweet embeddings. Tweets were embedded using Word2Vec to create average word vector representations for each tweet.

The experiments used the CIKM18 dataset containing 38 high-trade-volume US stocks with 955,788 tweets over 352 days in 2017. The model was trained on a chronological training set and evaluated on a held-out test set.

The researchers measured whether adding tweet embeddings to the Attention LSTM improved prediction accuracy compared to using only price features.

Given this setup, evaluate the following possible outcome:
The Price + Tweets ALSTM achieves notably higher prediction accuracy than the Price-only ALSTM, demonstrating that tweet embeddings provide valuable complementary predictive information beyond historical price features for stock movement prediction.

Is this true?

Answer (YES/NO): NO